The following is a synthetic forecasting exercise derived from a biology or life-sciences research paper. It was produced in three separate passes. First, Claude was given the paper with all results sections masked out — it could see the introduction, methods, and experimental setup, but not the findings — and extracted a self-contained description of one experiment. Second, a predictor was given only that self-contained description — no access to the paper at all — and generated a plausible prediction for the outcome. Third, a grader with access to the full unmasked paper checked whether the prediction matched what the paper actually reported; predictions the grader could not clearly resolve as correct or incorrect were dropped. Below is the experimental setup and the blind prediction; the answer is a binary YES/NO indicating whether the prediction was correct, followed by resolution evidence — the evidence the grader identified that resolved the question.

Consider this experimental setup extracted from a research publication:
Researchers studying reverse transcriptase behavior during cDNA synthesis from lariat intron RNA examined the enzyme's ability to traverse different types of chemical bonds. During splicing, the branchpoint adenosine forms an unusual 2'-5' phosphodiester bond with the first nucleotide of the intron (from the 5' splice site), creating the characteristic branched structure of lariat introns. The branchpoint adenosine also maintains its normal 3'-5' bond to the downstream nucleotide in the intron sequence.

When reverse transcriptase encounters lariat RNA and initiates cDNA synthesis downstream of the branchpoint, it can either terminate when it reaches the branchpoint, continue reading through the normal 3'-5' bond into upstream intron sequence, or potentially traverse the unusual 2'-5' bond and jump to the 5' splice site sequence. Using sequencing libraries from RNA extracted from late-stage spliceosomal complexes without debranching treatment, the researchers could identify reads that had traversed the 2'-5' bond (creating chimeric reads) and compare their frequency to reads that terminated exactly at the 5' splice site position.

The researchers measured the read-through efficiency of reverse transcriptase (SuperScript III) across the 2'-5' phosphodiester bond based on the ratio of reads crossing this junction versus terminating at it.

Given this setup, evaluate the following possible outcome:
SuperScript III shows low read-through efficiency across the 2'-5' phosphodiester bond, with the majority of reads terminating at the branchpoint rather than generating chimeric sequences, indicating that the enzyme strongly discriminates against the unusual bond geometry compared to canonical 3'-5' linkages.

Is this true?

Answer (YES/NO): YES